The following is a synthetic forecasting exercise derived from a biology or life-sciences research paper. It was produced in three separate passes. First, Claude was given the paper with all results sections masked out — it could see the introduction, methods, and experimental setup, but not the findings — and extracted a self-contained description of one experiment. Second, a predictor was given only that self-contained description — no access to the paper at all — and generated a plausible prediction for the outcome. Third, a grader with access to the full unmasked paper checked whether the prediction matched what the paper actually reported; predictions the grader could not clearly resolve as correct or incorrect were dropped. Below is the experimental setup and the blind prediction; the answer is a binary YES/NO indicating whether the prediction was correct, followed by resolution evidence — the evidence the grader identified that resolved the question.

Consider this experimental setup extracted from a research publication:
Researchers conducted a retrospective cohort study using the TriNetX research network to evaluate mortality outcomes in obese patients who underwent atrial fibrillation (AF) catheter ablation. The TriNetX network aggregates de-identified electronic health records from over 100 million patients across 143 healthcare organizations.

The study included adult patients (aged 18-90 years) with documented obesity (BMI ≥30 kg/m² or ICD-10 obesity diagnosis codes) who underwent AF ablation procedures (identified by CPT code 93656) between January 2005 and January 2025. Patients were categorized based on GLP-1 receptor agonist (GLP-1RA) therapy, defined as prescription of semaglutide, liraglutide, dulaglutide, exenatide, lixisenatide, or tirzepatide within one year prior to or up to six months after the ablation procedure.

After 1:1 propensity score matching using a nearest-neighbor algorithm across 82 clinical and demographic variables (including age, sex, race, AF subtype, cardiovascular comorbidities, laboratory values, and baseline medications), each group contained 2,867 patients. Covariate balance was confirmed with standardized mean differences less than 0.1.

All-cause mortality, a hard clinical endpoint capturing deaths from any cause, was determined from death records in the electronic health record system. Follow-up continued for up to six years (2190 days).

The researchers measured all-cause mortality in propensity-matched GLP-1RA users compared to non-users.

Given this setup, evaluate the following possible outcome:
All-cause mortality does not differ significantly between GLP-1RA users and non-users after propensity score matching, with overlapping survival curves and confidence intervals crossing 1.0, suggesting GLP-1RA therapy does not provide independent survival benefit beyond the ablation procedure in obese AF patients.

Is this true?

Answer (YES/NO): NO